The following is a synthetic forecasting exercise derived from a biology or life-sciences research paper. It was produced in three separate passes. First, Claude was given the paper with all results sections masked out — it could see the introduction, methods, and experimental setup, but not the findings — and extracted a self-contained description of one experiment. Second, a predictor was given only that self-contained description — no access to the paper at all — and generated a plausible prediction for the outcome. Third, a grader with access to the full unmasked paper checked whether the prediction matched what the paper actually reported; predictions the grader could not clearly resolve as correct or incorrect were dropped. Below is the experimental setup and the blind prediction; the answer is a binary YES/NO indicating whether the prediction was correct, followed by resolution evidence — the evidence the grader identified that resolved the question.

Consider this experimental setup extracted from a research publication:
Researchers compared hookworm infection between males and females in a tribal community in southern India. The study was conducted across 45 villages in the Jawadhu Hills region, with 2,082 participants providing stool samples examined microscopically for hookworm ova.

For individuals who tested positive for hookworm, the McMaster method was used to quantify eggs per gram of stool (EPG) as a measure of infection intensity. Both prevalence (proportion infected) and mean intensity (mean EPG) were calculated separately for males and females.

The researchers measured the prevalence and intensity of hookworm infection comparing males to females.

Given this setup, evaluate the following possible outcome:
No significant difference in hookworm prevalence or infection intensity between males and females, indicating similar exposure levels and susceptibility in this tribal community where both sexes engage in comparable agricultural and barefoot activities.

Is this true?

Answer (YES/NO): NO